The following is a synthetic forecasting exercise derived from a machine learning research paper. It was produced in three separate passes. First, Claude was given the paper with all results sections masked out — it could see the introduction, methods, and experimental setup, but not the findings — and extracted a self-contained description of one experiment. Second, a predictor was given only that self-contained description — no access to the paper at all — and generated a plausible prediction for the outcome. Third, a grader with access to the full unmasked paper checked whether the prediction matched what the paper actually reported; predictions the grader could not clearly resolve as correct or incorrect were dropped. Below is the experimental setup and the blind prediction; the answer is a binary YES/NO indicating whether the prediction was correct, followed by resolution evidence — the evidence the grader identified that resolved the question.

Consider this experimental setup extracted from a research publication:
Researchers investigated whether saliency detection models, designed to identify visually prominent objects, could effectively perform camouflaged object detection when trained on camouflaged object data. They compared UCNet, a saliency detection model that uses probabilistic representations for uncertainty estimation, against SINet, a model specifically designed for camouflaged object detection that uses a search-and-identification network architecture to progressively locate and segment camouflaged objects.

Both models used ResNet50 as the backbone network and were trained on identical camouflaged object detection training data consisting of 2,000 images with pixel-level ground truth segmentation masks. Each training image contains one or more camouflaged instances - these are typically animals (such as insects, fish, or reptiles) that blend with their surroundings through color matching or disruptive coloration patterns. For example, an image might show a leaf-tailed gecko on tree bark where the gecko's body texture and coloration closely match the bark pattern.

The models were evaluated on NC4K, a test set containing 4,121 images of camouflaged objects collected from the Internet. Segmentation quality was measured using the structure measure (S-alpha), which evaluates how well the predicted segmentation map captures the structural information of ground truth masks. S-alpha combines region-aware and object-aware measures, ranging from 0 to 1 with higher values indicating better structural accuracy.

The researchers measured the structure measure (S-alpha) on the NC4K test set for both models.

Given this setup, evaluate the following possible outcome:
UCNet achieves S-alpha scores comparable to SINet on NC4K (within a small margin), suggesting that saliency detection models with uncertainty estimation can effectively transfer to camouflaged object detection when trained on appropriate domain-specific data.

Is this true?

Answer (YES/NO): YES